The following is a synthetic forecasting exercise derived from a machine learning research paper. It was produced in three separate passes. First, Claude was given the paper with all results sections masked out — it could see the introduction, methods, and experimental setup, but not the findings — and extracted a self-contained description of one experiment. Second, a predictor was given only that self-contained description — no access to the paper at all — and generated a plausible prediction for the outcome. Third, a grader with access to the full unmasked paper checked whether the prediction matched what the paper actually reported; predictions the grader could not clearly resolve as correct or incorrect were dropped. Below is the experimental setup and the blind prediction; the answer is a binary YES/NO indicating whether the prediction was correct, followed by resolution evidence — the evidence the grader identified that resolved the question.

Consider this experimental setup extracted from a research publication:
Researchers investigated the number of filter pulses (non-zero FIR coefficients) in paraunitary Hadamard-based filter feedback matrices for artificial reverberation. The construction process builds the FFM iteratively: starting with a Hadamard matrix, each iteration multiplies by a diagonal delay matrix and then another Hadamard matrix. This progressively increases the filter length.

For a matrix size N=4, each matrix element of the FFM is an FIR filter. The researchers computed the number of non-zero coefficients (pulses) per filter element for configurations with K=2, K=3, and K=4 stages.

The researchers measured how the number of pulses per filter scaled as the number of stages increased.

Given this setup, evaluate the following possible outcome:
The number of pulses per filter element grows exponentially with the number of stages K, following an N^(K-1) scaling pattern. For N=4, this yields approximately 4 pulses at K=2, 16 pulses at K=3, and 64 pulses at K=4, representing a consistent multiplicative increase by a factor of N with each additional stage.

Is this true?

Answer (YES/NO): NO